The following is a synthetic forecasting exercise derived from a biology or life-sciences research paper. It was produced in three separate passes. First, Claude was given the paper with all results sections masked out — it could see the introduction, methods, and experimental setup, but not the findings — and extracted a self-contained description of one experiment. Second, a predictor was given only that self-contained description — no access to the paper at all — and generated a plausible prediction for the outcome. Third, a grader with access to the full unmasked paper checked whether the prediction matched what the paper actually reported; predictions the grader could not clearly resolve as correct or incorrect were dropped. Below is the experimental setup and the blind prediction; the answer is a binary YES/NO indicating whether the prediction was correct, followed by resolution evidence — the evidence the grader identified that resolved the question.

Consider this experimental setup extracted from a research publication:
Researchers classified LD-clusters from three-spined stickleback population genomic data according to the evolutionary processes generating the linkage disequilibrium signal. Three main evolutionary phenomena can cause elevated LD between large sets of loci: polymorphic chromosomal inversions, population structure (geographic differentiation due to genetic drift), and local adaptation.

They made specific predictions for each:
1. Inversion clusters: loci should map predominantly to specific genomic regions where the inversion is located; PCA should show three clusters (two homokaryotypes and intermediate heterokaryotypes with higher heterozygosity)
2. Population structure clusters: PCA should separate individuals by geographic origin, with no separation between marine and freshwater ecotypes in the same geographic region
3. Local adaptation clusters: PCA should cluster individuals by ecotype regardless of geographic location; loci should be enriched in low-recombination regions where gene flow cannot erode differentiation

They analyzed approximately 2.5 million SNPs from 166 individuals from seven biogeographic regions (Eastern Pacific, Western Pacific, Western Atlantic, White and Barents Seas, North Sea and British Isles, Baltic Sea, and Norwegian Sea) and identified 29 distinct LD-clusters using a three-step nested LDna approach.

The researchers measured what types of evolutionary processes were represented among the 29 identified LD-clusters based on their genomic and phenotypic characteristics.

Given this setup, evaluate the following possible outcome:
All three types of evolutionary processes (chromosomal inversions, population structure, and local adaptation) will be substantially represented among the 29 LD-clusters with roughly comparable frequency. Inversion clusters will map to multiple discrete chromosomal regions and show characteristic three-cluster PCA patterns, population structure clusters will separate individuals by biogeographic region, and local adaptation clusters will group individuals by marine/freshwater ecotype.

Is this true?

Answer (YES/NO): NO